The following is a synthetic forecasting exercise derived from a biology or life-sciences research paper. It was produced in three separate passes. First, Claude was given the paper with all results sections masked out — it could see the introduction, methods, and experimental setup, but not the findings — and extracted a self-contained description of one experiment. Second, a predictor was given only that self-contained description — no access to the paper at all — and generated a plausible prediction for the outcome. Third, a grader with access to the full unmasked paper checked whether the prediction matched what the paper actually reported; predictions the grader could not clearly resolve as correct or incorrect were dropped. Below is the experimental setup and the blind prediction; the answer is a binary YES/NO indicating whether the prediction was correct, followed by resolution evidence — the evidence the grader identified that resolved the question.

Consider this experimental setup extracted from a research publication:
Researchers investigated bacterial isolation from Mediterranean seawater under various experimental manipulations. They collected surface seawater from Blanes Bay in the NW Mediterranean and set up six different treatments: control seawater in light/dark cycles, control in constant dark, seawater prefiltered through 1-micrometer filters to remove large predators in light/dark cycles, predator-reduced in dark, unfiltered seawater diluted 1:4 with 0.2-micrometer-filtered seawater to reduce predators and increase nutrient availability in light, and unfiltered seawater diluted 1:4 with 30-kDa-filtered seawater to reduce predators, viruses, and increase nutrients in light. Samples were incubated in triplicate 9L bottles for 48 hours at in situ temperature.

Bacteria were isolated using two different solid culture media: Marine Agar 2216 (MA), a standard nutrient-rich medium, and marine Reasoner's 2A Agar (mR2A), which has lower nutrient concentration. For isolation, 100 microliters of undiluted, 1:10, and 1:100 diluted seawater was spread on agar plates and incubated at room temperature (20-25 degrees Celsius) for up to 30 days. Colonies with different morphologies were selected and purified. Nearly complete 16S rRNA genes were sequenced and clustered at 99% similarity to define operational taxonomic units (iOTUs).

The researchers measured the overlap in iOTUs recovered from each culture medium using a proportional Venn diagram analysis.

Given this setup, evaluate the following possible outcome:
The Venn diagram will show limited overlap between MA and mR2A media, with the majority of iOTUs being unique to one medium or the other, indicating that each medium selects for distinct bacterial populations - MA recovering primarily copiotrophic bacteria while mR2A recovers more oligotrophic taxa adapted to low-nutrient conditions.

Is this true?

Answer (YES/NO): NO